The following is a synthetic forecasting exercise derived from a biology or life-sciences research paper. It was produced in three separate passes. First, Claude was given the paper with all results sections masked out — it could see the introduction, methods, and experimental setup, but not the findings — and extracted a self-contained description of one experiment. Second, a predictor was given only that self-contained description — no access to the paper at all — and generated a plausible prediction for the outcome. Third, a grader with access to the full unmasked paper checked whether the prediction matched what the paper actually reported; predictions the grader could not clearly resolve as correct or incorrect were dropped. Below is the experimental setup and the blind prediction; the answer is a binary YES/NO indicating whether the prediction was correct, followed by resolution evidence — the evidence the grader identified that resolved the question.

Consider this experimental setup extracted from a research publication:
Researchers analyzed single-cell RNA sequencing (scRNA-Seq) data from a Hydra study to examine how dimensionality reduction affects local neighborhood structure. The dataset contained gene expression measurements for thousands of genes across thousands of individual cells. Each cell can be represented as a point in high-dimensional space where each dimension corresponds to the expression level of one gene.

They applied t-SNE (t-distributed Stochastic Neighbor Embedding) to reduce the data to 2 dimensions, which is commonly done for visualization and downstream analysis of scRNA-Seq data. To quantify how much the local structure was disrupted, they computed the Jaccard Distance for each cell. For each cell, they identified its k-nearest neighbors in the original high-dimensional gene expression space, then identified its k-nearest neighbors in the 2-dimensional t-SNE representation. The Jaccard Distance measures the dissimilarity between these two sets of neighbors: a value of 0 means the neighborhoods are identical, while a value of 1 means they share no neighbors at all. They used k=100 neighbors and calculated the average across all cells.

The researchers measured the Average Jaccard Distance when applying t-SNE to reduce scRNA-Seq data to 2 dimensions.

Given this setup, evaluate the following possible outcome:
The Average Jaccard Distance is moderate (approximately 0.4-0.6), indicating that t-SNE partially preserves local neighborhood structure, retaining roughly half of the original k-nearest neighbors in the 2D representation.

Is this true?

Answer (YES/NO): NO